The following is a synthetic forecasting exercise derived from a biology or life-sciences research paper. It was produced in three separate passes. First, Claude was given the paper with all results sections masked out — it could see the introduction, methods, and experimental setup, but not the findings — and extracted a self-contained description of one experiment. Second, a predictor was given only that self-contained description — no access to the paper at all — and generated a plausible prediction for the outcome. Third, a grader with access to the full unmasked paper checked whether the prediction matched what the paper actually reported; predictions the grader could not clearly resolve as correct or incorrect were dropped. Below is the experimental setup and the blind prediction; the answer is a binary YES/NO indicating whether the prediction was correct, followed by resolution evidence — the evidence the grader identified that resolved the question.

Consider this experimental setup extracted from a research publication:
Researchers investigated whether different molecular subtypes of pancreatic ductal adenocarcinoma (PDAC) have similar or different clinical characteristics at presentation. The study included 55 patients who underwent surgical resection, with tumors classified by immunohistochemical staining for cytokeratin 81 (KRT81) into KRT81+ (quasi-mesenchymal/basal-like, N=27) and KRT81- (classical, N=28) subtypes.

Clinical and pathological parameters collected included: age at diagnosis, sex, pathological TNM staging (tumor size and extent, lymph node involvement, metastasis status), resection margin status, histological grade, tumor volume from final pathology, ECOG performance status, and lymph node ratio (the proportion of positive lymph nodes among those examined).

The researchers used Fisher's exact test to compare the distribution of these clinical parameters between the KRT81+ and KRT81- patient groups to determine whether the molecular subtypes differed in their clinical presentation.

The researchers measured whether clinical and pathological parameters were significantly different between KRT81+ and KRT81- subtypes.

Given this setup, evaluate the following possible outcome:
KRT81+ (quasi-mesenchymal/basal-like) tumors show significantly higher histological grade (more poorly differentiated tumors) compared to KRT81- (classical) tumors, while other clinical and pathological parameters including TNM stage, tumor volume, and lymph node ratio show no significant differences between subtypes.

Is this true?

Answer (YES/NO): NO